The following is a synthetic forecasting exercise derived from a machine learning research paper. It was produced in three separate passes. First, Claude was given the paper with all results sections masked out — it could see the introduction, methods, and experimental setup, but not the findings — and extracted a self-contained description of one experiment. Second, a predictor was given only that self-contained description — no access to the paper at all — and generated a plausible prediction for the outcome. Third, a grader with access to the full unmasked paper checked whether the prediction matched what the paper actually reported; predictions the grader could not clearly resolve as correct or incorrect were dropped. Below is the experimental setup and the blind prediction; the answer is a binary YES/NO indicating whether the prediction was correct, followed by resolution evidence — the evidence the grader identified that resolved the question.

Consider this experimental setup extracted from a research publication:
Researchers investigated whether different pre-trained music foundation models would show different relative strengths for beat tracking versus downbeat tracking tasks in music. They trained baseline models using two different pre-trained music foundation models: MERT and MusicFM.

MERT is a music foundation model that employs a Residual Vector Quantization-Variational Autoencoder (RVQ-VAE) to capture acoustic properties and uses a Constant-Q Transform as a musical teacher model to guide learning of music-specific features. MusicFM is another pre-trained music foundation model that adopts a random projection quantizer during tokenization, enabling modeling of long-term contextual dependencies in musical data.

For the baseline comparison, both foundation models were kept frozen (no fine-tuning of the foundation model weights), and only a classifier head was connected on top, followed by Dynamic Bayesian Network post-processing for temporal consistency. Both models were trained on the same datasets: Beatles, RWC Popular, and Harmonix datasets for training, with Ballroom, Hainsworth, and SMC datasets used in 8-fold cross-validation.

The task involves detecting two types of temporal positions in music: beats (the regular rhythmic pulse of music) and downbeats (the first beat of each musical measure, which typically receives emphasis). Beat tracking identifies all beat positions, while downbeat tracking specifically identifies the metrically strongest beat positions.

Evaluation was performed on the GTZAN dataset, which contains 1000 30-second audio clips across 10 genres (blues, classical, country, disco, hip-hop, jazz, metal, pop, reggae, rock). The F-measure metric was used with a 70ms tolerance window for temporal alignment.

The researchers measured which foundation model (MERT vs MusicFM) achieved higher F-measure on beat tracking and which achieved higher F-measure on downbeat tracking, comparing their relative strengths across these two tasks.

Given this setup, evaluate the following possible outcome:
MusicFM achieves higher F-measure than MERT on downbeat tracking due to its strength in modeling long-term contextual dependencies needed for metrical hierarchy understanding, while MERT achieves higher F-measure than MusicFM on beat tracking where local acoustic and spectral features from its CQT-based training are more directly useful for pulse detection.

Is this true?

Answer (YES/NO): YES